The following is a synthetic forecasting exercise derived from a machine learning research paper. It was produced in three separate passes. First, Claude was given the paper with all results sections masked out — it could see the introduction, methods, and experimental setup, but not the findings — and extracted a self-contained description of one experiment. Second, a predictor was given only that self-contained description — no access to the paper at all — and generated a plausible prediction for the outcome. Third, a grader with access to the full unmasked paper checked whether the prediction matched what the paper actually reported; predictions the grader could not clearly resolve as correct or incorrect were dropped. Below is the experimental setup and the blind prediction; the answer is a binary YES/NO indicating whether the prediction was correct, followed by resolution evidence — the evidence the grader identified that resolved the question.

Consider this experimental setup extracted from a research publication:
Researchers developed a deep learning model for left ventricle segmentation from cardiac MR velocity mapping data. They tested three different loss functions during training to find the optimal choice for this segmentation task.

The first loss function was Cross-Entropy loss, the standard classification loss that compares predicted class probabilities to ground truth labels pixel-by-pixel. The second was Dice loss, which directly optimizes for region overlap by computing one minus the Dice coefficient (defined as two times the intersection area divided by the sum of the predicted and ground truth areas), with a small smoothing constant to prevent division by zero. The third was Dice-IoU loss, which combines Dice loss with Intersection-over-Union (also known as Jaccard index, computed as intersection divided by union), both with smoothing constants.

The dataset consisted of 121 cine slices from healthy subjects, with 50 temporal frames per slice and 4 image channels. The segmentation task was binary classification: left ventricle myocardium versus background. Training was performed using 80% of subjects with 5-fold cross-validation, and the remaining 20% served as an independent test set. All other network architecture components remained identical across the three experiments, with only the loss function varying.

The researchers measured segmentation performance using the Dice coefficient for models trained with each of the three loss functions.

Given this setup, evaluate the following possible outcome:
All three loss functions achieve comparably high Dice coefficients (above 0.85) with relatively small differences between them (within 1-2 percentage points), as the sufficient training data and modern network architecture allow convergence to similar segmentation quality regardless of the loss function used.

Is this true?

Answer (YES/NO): NO